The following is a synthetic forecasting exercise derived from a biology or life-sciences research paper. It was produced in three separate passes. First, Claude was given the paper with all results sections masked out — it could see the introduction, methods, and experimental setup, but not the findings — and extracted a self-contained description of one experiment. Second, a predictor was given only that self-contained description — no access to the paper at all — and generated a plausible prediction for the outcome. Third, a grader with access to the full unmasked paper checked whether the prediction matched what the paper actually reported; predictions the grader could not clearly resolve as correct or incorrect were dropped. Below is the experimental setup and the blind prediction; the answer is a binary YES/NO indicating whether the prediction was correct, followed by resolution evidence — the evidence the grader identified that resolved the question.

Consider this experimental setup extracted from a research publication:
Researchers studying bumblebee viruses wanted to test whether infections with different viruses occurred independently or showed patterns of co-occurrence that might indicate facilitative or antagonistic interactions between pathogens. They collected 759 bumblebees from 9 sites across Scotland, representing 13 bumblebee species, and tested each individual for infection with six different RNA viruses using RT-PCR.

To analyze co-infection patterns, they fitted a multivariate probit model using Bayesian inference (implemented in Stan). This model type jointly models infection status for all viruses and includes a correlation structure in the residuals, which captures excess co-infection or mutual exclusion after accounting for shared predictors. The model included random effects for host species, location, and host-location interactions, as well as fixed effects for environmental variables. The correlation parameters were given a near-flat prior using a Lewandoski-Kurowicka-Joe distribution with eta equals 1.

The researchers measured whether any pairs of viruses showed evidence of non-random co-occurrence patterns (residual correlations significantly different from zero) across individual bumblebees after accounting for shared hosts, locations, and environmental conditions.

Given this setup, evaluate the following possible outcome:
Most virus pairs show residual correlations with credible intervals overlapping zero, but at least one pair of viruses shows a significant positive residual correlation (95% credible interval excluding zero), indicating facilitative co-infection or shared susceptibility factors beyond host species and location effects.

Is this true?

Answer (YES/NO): YES